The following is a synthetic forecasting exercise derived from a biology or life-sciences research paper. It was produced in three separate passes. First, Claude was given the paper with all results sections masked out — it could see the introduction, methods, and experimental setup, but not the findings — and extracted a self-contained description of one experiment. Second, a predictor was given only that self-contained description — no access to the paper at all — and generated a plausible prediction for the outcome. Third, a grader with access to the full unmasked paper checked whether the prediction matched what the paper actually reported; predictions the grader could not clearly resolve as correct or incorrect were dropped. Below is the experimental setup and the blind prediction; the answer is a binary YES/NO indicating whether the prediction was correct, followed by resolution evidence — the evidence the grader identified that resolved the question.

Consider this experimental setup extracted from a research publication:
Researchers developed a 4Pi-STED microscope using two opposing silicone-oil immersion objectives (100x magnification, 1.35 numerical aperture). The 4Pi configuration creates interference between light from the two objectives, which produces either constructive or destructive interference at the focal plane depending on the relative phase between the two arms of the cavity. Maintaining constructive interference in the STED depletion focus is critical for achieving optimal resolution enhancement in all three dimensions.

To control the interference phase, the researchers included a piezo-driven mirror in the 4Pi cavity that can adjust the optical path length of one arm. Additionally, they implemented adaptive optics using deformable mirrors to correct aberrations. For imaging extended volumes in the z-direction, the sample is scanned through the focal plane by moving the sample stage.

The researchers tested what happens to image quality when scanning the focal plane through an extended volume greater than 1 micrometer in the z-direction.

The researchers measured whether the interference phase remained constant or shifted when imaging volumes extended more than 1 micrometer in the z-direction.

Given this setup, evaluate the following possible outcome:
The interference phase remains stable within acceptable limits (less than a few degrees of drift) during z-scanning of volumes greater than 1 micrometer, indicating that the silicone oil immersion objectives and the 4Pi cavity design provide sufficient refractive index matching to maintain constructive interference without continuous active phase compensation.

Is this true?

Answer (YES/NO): NO